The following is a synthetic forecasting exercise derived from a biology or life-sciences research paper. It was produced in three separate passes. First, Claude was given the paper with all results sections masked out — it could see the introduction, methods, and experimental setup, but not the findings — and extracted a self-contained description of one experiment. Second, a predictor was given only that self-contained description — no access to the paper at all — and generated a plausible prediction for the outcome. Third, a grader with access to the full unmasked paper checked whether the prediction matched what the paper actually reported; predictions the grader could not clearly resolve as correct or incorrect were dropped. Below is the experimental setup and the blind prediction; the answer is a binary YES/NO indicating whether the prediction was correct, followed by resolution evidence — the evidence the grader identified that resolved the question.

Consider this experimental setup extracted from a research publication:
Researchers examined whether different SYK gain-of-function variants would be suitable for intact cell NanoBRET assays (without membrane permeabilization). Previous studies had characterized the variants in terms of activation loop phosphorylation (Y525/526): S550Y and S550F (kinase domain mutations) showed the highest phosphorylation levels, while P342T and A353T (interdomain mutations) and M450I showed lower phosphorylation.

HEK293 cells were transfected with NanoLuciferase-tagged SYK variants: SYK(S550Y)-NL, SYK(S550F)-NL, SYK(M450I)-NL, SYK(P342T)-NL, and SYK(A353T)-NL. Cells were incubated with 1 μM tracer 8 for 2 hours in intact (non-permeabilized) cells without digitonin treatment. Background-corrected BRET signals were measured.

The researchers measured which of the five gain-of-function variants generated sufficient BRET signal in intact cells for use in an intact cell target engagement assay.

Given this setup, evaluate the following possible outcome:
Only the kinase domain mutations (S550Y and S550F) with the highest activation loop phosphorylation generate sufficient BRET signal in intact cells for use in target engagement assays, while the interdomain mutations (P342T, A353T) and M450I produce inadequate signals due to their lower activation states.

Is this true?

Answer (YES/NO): NO